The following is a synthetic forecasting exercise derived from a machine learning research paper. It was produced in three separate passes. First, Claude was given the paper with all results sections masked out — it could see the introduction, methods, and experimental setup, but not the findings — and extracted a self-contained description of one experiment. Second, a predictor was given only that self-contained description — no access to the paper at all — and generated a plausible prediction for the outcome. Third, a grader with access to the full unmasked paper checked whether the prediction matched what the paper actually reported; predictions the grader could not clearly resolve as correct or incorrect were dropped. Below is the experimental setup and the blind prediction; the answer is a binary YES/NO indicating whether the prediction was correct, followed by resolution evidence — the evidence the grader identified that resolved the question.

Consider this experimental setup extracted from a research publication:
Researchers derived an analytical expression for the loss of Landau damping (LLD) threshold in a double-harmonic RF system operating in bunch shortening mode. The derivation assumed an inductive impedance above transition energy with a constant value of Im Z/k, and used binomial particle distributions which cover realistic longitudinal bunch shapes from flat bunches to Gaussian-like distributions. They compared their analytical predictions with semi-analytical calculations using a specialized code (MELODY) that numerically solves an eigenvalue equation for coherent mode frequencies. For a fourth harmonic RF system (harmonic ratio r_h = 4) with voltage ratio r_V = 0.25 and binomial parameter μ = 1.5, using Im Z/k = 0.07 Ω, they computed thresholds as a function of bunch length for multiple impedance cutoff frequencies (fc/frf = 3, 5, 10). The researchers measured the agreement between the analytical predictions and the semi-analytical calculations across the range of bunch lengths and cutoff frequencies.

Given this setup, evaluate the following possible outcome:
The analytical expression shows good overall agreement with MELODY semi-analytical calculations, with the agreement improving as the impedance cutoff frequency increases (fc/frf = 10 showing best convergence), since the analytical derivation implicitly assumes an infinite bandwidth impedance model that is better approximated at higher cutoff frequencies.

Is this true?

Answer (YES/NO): NO